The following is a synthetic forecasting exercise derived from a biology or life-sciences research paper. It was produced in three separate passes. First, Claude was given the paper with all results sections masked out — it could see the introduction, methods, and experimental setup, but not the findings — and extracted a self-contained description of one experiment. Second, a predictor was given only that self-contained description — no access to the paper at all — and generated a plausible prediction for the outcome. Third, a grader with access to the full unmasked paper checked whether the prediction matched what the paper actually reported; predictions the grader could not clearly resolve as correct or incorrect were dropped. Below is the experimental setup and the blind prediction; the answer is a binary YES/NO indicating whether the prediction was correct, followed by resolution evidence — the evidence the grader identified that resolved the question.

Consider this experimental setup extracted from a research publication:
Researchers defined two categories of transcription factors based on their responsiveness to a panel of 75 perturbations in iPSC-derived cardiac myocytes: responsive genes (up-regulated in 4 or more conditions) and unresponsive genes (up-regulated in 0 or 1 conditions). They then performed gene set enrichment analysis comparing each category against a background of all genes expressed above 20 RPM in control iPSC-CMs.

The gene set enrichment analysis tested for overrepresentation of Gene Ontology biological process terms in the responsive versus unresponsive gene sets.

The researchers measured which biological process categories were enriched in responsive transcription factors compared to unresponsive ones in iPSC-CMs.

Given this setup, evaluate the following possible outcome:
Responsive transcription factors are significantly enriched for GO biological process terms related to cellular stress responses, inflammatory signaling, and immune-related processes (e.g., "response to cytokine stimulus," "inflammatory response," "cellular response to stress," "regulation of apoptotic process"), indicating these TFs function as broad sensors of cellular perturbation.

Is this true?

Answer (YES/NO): NO